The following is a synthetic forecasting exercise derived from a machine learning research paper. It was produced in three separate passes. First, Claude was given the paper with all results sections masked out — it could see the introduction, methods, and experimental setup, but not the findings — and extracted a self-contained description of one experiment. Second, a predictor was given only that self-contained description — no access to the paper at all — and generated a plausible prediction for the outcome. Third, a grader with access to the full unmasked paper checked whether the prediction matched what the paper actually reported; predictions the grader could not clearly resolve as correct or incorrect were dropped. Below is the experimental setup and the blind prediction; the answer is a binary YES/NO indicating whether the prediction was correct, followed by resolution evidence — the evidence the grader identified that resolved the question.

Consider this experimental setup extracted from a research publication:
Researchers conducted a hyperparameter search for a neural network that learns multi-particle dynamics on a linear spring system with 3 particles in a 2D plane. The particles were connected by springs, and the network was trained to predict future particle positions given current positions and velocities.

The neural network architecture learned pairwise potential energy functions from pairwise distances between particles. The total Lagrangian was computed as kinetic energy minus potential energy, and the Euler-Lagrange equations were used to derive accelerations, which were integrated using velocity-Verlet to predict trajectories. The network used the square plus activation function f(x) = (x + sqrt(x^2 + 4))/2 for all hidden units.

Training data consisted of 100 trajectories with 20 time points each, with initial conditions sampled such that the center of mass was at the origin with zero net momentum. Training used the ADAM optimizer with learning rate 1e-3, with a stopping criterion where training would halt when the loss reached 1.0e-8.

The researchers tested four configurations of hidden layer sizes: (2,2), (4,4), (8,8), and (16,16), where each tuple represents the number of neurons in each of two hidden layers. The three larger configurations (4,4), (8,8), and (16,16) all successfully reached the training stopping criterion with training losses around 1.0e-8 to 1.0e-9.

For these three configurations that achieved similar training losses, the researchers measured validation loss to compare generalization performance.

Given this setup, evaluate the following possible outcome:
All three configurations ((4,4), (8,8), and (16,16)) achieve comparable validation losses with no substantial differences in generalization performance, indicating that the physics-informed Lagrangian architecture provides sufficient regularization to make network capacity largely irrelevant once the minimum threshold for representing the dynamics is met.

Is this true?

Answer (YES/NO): NO